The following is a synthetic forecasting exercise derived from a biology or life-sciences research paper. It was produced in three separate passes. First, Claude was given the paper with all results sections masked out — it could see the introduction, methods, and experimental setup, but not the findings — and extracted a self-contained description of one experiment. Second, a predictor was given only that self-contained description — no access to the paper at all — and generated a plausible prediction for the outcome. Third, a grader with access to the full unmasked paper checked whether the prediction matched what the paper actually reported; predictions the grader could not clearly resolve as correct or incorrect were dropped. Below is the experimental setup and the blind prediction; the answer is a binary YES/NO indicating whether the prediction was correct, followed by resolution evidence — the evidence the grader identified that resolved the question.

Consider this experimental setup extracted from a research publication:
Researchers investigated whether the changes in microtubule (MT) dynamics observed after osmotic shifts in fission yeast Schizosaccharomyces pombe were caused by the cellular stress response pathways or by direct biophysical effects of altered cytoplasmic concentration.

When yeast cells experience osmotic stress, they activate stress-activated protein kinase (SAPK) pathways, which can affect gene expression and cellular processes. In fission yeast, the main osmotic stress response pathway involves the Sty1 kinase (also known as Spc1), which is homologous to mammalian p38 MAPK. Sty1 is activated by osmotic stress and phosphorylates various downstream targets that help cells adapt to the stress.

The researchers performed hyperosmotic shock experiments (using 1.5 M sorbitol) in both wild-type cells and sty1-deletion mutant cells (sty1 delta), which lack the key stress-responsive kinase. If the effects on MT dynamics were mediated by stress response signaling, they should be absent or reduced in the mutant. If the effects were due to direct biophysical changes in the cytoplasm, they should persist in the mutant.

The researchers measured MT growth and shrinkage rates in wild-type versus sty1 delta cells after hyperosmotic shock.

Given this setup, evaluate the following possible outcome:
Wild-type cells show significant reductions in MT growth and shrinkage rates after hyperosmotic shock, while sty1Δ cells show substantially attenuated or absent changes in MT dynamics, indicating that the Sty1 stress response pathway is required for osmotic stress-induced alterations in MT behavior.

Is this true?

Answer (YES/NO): NO